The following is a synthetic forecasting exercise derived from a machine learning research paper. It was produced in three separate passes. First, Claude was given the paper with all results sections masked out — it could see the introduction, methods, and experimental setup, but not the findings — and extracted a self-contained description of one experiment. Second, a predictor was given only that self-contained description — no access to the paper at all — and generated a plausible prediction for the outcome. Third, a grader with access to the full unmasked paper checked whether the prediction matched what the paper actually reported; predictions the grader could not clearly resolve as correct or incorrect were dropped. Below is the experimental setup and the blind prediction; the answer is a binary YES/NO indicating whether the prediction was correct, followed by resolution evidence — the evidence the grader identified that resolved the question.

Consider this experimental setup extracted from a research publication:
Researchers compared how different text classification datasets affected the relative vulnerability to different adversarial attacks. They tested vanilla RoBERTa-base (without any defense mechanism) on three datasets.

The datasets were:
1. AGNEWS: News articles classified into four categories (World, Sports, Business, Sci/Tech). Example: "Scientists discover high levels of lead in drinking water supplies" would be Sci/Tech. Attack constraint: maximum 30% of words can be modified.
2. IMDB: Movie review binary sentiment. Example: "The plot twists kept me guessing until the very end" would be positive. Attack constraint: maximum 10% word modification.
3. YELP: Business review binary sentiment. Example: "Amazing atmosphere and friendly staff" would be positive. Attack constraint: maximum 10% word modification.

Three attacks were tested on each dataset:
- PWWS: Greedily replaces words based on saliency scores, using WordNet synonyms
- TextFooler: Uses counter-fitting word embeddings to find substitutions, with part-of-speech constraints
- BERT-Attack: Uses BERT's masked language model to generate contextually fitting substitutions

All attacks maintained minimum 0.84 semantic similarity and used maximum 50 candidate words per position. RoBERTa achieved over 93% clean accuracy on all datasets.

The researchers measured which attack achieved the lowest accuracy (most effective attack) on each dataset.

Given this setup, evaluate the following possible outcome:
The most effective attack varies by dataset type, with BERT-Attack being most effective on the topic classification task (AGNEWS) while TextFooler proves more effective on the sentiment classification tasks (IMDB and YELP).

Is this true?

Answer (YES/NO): NO